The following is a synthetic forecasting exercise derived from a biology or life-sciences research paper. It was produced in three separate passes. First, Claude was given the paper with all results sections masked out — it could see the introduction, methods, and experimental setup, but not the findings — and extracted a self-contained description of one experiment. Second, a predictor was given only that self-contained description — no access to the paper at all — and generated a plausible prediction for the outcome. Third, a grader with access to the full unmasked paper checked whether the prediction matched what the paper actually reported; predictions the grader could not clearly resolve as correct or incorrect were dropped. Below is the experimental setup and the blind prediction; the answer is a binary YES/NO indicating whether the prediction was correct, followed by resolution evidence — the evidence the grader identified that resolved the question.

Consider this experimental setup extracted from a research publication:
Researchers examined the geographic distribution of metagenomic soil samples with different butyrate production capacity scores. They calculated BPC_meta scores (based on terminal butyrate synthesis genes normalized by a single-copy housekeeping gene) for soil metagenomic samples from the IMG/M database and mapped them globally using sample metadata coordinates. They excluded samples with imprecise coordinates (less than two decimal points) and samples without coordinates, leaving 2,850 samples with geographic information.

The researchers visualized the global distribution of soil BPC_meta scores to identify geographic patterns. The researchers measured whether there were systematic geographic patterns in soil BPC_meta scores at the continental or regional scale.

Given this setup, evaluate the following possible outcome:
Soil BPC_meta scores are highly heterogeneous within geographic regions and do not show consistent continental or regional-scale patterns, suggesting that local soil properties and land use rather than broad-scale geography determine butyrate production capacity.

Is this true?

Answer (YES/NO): NO